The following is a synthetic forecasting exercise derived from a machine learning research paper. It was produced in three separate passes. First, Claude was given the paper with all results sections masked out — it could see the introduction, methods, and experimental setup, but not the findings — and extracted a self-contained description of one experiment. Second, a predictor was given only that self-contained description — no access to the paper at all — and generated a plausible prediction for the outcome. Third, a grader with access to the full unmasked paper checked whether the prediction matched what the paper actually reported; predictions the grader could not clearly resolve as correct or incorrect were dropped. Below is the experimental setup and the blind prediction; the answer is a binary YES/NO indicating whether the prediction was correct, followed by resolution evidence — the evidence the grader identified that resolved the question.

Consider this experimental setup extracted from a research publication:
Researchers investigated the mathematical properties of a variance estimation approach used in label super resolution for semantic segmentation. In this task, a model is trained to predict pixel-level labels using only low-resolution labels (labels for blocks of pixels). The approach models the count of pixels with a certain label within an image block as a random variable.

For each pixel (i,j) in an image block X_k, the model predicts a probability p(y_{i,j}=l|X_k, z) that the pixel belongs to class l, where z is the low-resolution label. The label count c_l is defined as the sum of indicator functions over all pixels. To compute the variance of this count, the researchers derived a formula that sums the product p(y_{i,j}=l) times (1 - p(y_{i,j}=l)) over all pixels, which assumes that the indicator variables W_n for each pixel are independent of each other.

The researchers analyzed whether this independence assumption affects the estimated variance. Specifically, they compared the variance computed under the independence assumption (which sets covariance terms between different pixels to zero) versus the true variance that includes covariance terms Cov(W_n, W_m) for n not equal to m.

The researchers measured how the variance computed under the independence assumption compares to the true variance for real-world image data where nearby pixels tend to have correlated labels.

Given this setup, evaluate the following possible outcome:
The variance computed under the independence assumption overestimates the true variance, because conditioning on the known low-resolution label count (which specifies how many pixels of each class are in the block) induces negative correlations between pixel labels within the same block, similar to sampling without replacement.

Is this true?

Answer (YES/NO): NO